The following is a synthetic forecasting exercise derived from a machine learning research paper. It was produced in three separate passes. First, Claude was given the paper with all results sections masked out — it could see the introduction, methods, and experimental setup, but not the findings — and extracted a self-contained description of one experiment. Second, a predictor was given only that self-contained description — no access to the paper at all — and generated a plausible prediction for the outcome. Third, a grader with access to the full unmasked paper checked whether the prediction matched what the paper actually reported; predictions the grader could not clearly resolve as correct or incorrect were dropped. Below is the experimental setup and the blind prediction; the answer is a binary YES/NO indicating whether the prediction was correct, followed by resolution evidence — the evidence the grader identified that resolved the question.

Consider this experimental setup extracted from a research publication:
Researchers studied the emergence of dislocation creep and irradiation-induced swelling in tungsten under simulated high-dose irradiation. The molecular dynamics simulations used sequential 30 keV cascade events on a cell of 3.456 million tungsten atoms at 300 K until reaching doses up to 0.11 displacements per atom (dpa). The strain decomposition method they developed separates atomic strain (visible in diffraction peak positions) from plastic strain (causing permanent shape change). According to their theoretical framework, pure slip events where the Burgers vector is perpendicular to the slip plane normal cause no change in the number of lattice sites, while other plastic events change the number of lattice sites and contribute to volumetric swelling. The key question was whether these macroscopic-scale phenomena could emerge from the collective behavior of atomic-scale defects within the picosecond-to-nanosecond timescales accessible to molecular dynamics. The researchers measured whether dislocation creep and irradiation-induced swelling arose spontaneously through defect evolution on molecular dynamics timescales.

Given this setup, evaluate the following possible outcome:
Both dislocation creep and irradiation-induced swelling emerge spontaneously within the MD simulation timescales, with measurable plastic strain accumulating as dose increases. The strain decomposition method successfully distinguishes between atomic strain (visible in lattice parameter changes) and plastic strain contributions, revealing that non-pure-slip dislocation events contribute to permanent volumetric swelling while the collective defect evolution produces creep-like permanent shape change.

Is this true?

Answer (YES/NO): YES